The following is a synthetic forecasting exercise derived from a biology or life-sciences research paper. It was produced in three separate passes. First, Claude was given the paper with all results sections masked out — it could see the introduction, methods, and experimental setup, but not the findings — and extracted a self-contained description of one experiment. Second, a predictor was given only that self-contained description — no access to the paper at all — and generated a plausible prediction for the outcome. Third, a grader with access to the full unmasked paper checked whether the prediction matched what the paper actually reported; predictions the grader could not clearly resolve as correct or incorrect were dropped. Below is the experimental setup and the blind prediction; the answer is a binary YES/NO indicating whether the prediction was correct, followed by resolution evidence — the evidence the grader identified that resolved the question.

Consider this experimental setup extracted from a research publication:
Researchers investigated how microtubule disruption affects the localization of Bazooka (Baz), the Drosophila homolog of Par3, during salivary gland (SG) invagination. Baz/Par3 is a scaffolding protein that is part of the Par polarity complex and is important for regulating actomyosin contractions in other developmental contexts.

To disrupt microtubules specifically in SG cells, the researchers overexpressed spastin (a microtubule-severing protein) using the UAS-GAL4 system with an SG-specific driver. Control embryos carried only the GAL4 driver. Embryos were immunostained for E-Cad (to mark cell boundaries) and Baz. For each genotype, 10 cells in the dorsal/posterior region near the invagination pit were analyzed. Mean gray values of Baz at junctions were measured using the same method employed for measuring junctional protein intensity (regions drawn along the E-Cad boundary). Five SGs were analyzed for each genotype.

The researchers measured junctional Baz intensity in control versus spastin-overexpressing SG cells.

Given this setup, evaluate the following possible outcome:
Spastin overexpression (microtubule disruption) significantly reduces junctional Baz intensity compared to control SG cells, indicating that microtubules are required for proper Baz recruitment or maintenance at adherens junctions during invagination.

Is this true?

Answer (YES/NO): YES